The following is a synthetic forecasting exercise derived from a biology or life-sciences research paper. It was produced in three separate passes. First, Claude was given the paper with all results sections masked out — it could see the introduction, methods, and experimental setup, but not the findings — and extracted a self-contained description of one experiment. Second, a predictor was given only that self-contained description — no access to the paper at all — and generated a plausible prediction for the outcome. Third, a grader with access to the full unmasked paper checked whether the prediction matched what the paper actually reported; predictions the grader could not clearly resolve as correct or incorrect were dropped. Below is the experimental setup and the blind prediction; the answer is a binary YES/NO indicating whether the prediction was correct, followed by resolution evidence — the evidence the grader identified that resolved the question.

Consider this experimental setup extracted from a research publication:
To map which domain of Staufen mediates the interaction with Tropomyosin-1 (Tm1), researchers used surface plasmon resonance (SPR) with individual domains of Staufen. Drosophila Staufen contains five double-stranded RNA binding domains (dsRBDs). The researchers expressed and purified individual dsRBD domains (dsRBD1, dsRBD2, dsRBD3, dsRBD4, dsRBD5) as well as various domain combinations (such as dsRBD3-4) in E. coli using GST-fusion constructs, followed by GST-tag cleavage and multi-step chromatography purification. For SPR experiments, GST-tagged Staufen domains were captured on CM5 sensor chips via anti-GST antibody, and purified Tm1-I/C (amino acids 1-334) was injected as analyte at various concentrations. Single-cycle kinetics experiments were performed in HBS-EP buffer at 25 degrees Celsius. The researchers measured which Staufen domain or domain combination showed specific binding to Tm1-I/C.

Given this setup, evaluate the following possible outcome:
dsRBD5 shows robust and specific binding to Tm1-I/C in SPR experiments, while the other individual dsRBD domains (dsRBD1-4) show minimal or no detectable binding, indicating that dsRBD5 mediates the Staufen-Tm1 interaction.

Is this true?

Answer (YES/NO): NO